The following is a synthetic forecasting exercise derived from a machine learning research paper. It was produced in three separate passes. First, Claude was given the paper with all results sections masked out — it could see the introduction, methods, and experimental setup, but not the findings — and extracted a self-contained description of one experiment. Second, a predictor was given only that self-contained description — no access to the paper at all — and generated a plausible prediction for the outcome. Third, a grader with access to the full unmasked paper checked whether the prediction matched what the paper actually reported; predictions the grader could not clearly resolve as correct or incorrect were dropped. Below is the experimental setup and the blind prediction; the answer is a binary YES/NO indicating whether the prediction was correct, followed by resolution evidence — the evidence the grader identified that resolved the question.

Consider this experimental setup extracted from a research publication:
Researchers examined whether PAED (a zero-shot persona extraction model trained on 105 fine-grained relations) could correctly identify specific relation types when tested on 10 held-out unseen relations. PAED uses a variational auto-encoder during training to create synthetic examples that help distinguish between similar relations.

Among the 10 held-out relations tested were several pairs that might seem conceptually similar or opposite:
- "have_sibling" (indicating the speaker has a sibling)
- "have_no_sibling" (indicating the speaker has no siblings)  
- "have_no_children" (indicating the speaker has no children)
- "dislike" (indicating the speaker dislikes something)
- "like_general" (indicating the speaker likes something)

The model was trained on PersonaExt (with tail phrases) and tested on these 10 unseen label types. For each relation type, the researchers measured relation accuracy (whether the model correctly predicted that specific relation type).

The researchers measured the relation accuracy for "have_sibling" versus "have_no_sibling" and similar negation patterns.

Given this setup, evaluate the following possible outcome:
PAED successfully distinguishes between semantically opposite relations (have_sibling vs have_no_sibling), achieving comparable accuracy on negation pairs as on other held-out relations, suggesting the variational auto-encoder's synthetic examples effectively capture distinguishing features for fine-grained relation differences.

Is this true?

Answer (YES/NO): NO